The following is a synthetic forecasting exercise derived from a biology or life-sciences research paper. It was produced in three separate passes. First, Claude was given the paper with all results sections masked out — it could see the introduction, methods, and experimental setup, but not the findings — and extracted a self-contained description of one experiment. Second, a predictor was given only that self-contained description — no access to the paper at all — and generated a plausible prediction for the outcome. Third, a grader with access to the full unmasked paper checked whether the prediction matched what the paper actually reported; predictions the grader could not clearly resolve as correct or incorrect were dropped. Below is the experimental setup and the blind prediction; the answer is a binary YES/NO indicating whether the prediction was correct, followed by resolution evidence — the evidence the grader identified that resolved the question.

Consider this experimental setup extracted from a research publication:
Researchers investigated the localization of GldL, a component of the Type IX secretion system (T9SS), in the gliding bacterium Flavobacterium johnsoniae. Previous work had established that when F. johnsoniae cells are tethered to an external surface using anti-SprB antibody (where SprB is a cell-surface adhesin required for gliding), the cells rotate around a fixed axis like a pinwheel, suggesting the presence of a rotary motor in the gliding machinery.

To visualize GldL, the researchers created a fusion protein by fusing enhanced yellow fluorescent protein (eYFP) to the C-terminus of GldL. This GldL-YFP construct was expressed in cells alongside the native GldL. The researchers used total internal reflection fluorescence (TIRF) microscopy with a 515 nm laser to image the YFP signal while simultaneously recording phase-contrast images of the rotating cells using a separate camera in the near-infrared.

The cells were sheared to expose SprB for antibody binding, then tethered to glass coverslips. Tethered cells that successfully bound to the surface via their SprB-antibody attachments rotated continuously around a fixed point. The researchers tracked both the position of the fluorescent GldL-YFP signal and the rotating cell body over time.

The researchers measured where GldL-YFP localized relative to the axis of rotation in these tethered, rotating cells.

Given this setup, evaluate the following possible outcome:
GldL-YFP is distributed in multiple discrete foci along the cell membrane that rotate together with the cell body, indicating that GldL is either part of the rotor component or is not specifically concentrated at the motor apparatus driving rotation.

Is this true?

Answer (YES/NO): NO